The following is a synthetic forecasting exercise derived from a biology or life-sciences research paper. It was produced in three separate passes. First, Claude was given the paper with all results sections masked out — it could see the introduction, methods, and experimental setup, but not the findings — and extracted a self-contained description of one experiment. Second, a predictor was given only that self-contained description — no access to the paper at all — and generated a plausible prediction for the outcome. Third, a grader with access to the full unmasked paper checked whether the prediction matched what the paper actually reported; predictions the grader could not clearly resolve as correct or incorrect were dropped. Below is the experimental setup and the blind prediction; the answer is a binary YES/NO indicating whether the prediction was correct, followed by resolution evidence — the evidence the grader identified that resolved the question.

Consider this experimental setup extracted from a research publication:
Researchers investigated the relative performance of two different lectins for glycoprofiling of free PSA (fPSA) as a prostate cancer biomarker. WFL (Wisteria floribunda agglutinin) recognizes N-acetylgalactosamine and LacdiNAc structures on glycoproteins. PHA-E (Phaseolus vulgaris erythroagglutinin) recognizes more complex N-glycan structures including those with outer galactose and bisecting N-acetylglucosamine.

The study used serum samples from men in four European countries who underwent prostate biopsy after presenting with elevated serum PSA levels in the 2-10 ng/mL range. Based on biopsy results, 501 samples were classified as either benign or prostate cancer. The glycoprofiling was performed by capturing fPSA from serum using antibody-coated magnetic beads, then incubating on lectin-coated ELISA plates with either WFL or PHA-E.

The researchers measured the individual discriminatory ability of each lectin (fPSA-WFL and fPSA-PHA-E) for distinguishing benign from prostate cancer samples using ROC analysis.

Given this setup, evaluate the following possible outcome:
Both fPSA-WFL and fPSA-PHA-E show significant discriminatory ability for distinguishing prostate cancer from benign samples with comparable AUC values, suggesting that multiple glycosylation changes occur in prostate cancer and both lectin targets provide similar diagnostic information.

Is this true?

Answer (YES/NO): YES